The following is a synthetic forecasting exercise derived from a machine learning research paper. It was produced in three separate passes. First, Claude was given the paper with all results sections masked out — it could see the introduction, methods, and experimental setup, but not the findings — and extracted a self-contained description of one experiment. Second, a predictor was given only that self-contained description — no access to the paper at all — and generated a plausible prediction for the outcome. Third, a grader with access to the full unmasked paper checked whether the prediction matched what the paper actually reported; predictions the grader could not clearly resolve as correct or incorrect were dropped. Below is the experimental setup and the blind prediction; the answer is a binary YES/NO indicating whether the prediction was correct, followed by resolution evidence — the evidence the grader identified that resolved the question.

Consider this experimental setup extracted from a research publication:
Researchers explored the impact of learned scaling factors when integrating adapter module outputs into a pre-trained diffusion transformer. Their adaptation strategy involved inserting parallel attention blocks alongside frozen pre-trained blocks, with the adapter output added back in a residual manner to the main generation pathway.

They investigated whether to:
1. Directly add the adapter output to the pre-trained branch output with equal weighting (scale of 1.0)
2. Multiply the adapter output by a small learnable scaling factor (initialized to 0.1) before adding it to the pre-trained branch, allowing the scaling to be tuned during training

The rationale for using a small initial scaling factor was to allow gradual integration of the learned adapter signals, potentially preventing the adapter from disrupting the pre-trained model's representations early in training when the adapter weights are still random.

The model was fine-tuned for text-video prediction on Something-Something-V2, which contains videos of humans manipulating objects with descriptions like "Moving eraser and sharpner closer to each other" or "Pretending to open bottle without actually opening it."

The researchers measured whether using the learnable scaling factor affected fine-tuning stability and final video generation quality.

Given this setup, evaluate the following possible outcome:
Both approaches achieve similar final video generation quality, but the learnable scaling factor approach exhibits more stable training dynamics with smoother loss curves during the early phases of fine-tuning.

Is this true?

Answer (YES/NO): NO